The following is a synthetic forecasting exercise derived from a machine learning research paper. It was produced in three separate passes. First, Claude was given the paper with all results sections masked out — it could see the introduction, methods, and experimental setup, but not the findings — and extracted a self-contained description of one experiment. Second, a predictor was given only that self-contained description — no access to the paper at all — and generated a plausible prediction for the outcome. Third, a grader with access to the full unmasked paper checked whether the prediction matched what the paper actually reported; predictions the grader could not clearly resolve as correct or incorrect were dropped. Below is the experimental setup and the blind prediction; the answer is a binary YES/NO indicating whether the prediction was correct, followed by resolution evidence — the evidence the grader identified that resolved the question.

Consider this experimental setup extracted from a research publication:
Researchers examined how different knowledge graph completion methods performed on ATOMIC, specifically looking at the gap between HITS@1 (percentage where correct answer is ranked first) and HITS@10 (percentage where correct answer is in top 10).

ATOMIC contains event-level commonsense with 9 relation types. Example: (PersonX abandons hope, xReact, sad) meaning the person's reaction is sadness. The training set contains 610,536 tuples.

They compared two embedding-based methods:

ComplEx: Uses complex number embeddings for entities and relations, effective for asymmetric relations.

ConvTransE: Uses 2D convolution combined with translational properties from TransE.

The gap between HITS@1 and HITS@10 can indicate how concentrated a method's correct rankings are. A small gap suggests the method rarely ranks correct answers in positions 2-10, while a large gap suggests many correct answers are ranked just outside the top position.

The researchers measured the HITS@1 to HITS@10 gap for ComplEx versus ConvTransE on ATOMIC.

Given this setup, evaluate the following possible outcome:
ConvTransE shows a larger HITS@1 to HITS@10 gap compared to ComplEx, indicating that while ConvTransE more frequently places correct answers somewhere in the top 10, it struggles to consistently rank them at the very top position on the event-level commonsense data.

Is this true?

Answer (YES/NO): NO